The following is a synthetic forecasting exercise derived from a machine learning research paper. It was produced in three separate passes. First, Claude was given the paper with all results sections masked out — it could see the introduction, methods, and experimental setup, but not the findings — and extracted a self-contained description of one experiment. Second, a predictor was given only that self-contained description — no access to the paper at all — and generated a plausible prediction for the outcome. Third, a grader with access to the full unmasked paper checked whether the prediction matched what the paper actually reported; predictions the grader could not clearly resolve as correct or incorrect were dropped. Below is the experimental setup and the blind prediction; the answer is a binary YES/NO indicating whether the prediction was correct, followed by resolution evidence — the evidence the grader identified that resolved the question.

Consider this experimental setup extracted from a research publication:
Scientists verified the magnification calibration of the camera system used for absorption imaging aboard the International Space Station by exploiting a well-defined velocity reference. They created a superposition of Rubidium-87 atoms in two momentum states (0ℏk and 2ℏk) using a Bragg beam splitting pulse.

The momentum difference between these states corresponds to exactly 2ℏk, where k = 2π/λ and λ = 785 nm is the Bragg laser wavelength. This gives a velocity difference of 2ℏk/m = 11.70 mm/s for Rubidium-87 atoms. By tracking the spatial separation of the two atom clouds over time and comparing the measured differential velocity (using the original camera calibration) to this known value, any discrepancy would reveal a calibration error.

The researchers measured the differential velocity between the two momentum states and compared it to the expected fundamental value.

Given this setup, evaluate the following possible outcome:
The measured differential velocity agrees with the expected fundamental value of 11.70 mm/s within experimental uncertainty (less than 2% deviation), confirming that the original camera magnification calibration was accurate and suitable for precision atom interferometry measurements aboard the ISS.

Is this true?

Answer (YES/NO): NO